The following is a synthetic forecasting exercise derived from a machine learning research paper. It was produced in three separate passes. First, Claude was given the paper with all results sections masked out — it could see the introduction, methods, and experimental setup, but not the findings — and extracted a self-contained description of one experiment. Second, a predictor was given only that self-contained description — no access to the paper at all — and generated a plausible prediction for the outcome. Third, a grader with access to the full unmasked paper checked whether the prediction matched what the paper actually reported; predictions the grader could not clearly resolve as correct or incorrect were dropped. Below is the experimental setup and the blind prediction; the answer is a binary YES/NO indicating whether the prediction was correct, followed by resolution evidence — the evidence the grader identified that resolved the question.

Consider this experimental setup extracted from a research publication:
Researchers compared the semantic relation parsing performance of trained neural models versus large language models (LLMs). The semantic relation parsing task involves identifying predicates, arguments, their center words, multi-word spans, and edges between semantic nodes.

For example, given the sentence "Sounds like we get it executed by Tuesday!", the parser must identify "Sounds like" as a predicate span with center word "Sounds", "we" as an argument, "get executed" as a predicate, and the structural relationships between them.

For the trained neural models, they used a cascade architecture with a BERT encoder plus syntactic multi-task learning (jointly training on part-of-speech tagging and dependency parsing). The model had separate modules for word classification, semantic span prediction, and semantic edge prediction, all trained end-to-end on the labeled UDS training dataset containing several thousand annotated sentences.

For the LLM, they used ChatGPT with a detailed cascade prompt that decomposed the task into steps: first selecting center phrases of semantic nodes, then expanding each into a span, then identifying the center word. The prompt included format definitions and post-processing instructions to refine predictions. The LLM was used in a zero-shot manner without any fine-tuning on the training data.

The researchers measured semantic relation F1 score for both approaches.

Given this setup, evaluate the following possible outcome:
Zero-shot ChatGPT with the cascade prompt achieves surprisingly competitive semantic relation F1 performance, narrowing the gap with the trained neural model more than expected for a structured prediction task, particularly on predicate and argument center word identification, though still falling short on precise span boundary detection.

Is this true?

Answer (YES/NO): NO